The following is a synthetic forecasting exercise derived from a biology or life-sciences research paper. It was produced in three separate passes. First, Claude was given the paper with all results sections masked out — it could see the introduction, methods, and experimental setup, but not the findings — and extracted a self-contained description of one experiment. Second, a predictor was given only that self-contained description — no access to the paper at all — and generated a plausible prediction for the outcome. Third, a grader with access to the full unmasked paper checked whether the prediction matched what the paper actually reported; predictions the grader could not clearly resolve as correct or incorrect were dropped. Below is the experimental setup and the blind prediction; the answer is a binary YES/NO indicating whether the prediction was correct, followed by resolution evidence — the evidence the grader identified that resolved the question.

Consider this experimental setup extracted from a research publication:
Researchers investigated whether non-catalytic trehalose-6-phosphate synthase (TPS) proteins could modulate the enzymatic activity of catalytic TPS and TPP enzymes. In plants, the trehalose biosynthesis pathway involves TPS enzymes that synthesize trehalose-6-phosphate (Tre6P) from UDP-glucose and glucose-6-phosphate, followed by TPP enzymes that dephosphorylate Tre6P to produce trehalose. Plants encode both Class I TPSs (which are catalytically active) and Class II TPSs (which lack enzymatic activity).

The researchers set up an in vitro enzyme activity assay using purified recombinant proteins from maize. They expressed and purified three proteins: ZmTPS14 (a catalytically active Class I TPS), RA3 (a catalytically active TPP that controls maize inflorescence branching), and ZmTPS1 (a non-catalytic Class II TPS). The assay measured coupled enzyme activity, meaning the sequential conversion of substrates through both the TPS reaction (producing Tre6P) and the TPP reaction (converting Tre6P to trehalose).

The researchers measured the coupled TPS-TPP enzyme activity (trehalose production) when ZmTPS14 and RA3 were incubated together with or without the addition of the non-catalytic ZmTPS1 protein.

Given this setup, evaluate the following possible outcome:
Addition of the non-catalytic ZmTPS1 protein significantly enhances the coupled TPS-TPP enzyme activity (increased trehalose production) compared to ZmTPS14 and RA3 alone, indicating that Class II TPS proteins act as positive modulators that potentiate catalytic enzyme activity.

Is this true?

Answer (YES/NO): YES